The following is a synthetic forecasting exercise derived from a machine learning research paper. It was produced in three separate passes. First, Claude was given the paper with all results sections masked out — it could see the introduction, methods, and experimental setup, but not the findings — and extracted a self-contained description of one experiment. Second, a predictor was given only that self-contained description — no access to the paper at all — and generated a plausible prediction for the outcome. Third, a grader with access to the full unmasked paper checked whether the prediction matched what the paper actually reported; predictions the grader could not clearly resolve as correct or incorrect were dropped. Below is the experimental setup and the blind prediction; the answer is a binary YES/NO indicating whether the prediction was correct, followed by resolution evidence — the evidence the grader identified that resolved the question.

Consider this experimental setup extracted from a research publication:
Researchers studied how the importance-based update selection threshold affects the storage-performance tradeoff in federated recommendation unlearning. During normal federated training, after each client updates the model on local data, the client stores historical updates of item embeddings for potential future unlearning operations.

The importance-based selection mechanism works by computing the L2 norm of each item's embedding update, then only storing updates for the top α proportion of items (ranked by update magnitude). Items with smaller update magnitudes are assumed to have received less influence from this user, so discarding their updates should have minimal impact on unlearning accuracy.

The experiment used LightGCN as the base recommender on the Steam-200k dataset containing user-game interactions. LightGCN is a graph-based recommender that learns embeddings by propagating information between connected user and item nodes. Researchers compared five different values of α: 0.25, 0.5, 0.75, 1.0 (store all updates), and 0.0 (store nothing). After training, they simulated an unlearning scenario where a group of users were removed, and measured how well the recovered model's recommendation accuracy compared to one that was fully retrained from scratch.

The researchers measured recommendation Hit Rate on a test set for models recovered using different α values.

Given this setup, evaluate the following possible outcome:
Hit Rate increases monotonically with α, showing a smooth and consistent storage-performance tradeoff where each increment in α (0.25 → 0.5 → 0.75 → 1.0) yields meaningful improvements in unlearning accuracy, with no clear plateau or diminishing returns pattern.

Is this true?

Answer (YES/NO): NO